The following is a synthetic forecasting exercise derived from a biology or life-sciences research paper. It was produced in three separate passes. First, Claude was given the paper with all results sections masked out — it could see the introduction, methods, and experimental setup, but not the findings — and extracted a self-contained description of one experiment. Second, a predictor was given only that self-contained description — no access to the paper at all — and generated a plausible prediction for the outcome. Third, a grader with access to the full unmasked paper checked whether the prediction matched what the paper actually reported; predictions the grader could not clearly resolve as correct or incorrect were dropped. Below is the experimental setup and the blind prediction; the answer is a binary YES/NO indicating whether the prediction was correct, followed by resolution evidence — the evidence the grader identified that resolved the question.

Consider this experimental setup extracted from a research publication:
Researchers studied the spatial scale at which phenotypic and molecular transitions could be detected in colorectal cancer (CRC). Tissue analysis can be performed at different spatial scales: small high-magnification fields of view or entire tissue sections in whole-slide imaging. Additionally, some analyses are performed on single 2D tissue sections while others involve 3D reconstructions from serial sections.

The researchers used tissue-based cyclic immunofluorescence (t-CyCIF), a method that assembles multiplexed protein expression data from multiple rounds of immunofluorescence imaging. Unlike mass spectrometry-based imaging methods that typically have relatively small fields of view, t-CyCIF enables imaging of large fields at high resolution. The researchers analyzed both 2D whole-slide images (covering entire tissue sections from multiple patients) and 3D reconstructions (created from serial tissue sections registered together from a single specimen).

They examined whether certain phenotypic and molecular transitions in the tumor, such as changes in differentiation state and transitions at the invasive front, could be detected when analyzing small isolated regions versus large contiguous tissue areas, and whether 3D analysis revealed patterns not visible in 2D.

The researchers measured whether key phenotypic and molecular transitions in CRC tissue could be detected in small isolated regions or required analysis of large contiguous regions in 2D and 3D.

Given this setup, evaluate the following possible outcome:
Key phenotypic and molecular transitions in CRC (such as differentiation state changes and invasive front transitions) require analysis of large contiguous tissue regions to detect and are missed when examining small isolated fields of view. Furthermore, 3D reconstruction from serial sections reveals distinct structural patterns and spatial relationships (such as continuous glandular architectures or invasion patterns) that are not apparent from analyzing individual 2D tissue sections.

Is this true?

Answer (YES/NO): YES